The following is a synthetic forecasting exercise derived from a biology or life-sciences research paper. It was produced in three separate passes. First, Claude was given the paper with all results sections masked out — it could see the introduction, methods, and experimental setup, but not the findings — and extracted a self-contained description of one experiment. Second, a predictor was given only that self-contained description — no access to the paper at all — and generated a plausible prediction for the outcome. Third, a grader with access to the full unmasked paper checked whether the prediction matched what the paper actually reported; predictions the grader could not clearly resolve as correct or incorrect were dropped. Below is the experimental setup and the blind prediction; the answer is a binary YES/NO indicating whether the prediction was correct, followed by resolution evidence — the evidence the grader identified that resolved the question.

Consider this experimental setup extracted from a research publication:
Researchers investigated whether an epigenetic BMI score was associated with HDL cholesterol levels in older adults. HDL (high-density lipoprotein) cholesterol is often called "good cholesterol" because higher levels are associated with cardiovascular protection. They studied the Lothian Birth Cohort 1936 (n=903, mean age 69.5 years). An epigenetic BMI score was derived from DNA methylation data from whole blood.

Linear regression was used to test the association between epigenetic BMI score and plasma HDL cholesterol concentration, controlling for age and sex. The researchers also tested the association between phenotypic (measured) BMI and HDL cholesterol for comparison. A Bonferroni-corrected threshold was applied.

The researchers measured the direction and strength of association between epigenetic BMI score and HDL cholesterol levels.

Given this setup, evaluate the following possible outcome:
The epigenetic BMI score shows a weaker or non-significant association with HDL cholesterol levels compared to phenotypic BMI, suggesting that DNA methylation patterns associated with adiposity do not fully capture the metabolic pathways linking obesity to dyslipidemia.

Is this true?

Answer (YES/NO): NO